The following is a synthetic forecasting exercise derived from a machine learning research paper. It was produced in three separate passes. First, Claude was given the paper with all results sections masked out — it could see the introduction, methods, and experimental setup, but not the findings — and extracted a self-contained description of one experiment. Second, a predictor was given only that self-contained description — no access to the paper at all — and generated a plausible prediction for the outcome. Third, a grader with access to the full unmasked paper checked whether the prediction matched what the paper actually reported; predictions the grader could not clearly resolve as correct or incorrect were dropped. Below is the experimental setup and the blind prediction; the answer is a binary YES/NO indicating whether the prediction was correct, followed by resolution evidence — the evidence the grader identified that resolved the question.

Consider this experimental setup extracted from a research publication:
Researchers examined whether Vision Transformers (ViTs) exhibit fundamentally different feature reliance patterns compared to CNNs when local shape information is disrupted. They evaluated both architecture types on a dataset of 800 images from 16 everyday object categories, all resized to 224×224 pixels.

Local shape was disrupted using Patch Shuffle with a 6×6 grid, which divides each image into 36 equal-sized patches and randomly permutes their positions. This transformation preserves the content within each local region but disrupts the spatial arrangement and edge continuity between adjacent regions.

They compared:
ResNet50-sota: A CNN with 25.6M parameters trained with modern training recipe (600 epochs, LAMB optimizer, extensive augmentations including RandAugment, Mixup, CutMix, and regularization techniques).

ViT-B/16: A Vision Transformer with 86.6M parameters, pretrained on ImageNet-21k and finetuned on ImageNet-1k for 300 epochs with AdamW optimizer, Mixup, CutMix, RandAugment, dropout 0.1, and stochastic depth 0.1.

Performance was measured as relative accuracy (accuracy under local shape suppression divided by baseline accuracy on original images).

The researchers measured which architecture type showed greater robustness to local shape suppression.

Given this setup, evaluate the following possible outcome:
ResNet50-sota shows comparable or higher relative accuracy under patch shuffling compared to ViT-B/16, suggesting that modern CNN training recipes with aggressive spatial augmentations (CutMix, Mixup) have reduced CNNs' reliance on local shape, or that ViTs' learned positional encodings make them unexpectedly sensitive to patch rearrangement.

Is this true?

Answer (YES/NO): YES